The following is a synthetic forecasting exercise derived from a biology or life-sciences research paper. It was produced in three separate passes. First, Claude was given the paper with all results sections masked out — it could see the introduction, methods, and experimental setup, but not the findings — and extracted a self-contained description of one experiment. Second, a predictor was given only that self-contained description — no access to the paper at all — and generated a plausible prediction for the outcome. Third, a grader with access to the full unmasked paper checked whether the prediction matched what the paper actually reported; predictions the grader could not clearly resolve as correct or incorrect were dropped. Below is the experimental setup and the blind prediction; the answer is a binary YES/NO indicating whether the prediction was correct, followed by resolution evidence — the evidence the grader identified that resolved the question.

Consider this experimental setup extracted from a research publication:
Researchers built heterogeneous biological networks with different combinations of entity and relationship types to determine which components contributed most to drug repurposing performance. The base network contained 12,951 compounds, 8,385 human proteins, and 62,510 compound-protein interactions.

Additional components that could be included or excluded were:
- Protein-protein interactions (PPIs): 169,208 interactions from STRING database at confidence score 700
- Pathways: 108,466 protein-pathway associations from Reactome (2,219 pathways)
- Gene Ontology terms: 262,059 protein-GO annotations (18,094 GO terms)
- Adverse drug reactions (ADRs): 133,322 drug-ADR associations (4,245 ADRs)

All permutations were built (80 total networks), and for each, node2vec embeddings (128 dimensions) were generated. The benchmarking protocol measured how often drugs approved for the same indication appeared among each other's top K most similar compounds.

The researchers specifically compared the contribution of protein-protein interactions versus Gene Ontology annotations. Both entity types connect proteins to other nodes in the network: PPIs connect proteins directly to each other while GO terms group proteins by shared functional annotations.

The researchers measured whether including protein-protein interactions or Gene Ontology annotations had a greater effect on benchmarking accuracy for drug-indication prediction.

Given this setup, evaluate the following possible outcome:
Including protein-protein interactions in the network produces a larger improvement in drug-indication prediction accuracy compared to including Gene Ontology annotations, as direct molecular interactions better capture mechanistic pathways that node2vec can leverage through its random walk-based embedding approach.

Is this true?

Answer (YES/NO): NO